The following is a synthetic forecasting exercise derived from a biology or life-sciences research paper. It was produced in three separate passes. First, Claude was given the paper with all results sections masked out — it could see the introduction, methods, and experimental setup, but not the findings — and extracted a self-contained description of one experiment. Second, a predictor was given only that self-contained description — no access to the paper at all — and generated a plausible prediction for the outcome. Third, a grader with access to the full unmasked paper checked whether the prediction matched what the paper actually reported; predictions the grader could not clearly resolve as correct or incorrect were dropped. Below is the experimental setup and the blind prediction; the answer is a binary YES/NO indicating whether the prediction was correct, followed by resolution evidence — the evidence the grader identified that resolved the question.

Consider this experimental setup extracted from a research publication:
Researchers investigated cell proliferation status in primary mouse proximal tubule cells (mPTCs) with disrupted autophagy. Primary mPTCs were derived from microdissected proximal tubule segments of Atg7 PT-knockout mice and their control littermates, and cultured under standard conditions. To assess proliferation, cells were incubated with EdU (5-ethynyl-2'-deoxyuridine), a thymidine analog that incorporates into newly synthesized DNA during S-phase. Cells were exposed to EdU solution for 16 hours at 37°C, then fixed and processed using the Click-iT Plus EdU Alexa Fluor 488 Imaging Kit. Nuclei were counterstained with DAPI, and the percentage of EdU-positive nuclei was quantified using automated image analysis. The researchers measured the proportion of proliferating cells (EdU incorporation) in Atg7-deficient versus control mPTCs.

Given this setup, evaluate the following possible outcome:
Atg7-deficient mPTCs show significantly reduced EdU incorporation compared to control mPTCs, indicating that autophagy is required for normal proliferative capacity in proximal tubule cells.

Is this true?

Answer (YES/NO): NO